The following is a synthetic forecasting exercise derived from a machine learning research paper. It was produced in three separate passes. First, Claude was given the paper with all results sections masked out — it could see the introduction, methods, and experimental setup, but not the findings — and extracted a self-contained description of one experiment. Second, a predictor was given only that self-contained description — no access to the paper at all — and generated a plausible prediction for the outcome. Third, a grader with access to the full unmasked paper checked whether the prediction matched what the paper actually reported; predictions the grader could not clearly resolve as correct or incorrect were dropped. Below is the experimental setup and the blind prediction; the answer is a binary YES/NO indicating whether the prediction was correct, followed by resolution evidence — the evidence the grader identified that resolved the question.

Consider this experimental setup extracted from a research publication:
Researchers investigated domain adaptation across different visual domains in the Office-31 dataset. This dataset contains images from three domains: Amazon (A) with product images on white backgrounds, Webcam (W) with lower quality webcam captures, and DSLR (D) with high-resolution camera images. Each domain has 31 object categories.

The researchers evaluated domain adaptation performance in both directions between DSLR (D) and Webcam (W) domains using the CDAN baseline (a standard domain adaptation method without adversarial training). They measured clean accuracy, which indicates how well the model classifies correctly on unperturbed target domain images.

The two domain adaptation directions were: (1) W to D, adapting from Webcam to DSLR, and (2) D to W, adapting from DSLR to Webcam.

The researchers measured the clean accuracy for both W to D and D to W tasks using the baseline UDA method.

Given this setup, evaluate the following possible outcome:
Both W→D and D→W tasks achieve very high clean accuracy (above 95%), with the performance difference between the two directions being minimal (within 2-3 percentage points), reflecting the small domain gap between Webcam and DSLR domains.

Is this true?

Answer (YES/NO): YES